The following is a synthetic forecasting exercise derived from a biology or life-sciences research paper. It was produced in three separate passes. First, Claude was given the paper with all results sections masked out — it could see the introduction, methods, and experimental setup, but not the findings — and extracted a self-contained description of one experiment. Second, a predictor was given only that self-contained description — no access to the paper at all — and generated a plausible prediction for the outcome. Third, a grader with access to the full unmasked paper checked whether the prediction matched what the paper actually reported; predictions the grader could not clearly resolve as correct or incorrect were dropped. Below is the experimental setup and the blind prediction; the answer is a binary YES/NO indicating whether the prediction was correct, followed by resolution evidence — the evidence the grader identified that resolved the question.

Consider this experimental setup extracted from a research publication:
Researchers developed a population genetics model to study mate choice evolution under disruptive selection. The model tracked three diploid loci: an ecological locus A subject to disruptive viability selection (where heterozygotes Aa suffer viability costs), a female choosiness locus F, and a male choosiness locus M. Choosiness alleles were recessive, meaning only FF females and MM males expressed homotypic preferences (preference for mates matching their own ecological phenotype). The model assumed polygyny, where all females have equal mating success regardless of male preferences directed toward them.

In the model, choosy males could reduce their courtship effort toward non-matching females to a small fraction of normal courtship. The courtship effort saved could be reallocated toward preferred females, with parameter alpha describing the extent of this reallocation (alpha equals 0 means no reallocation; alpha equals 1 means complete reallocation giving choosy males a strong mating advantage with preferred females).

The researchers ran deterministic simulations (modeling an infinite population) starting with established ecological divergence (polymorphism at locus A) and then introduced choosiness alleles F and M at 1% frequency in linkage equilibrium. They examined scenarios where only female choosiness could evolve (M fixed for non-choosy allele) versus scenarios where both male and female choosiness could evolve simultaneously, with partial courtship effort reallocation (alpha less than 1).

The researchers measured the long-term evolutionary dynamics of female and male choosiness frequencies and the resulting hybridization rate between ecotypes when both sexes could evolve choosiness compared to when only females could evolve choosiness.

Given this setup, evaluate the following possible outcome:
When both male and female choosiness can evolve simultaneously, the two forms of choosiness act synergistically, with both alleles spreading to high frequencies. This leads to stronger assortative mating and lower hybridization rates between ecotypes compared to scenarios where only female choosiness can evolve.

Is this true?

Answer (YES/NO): YES